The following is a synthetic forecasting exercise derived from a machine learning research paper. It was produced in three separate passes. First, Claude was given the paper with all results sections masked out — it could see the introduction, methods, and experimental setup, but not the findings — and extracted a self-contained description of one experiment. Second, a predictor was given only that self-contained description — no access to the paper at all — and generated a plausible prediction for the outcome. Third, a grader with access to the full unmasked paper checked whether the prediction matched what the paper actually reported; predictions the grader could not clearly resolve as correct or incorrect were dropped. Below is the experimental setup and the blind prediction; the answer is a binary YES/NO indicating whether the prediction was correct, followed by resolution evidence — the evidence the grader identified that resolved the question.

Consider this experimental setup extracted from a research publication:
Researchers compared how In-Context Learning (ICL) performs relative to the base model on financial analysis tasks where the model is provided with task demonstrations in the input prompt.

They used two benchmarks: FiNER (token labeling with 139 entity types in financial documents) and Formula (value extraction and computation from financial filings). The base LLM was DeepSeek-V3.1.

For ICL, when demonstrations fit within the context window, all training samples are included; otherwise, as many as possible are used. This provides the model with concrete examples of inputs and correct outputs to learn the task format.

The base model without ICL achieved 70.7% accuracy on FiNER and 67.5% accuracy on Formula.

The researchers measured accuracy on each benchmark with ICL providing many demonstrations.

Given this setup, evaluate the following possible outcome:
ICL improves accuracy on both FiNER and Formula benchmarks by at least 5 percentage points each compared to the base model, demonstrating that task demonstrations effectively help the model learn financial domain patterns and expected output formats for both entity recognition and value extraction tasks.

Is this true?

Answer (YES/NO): NO